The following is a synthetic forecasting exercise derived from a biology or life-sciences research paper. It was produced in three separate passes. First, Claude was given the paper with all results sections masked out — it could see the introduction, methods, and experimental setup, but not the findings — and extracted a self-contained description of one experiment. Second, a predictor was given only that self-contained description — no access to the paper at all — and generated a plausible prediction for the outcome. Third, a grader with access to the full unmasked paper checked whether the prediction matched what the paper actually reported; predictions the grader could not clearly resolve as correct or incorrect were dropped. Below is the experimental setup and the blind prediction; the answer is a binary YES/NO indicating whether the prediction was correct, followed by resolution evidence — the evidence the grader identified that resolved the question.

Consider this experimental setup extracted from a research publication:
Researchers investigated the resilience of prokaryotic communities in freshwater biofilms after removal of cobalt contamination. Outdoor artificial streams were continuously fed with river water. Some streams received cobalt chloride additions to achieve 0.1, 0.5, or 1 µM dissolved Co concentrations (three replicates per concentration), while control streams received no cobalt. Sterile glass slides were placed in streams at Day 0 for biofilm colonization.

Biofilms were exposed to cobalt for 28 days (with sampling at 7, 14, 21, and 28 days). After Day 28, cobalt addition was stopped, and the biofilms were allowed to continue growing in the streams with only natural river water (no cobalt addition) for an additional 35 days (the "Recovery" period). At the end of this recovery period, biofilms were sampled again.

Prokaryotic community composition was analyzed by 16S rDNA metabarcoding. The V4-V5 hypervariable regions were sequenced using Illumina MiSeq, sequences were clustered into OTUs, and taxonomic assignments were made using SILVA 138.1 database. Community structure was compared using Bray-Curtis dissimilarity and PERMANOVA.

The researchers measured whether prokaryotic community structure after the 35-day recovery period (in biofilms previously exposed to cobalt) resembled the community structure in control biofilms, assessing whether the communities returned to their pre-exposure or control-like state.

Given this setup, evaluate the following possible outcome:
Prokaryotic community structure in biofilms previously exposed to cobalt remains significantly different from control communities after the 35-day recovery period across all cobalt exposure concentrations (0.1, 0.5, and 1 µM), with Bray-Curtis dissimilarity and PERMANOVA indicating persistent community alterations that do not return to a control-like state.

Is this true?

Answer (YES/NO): NO